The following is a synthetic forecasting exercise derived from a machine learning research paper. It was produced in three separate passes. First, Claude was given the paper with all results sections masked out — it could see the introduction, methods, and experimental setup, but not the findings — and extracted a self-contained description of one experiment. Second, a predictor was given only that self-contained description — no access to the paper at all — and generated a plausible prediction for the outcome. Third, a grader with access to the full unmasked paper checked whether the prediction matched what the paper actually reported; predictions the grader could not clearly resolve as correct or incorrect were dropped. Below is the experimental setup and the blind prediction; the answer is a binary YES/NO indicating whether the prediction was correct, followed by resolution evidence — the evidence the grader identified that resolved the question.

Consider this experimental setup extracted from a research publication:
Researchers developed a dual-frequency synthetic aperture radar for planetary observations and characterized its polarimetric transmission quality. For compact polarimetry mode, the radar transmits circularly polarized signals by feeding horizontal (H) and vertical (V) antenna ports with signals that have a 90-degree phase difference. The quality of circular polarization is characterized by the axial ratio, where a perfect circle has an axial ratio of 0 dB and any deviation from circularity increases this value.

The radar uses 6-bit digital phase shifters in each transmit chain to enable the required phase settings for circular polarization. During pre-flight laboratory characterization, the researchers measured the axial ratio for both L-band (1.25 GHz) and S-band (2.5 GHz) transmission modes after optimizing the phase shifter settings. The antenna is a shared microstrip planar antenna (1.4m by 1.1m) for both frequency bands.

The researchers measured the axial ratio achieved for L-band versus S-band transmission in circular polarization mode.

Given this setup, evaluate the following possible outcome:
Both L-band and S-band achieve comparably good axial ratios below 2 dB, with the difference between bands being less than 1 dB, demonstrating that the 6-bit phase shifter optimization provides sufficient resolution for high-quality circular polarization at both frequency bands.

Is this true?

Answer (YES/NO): YES